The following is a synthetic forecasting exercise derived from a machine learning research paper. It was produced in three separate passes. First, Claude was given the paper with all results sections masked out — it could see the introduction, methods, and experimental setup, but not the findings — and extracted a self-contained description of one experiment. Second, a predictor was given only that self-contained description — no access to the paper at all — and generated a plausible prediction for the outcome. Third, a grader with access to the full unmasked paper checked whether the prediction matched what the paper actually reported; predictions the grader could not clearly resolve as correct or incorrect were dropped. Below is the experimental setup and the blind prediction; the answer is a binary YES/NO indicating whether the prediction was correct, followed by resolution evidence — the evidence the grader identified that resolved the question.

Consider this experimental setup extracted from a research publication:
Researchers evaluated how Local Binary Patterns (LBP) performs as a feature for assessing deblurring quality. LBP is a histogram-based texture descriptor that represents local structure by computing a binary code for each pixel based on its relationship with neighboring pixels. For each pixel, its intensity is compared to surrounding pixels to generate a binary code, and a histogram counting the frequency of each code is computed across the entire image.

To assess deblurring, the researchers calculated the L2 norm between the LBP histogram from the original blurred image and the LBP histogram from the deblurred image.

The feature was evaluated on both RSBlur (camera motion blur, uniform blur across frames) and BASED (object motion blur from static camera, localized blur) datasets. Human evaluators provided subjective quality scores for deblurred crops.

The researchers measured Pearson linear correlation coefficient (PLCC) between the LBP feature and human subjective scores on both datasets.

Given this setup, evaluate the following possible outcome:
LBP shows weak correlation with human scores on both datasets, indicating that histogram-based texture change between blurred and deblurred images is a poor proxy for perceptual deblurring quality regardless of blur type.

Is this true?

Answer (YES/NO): NO